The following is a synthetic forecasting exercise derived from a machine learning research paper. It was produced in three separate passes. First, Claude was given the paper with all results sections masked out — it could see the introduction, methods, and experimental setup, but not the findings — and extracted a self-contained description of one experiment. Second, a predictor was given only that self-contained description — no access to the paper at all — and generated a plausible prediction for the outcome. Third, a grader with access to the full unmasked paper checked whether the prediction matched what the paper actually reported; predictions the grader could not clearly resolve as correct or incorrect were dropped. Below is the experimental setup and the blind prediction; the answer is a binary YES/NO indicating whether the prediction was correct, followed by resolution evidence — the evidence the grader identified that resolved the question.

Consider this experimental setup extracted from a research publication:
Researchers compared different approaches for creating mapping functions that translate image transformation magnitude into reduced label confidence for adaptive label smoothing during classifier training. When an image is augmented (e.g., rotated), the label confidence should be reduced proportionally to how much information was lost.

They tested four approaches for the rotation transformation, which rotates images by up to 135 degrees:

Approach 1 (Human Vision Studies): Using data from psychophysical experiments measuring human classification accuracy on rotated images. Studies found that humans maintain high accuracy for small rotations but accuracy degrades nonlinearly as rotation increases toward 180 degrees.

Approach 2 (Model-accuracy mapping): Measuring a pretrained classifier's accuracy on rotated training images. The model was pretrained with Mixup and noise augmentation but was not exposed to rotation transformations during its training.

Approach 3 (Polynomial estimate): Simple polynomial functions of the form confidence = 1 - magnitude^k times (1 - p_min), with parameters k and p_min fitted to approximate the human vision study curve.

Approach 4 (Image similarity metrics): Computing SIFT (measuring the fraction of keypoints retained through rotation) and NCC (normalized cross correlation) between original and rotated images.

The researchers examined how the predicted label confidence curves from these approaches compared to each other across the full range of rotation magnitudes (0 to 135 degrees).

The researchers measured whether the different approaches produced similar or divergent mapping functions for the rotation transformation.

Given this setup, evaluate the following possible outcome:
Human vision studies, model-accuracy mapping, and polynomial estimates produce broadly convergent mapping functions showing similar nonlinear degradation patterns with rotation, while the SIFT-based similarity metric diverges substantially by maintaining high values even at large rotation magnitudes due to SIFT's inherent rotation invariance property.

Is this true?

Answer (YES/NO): NO